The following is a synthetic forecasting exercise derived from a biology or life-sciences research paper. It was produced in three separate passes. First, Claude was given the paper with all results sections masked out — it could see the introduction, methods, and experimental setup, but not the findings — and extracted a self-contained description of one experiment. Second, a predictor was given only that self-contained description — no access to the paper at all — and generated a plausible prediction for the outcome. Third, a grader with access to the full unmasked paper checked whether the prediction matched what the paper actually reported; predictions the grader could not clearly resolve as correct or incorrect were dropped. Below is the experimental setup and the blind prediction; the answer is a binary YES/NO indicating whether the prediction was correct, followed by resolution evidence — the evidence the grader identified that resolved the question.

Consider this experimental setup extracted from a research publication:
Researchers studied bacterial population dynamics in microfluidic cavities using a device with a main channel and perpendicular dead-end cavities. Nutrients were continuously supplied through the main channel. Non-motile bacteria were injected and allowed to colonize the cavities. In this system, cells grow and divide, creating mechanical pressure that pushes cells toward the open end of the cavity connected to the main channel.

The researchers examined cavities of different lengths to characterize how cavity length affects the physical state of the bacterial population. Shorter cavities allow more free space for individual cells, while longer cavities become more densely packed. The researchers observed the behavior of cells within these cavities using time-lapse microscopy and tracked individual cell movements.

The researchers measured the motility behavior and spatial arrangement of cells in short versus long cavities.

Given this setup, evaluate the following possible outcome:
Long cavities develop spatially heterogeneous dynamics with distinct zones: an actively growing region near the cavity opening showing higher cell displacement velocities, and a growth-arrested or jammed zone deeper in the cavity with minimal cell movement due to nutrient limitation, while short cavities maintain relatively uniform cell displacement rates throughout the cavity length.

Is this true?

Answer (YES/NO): NO